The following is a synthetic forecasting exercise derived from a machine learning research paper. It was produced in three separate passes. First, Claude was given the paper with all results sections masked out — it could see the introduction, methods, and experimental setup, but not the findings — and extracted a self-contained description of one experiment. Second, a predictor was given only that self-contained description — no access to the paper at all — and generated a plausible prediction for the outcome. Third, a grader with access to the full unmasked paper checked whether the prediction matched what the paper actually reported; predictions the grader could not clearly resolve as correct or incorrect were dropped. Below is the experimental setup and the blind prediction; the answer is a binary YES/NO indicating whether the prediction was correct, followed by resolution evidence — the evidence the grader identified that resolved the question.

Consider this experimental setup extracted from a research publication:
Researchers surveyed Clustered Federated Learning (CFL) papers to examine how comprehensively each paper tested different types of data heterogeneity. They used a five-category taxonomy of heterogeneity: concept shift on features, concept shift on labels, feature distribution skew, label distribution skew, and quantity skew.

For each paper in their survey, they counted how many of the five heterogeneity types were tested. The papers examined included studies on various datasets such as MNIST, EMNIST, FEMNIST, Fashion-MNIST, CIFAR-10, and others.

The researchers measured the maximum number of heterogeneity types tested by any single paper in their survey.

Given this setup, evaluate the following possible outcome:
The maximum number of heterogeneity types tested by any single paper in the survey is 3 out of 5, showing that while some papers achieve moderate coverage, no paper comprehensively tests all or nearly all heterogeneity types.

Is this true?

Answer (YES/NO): NO